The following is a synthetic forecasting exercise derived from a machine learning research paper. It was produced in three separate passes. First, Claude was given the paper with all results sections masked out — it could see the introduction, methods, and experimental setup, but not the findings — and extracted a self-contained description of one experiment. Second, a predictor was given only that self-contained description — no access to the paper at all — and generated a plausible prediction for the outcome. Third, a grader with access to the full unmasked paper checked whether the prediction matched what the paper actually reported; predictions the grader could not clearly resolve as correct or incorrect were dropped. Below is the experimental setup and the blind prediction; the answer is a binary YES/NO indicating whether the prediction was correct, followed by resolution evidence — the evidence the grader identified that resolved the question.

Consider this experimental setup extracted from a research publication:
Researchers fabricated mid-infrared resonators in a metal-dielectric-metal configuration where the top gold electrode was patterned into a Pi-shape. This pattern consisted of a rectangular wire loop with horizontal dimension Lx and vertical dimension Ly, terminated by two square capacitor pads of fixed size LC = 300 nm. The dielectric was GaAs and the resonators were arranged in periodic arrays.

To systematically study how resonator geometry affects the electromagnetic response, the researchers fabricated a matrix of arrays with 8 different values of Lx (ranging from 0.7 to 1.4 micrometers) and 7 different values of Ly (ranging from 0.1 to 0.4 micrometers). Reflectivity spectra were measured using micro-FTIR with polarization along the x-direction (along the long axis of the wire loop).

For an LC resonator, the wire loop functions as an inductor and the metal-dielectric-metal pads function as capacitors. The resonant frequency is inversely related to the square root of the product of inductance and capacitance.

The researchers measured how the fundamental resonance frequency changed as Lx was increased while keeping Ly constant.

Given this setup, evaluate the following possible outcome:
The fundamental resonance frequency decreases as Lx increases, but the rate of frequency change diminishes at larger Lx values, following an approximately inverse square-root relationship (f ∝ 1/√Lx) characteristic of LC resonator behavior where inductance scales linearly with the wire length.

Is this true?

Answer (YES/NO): NO